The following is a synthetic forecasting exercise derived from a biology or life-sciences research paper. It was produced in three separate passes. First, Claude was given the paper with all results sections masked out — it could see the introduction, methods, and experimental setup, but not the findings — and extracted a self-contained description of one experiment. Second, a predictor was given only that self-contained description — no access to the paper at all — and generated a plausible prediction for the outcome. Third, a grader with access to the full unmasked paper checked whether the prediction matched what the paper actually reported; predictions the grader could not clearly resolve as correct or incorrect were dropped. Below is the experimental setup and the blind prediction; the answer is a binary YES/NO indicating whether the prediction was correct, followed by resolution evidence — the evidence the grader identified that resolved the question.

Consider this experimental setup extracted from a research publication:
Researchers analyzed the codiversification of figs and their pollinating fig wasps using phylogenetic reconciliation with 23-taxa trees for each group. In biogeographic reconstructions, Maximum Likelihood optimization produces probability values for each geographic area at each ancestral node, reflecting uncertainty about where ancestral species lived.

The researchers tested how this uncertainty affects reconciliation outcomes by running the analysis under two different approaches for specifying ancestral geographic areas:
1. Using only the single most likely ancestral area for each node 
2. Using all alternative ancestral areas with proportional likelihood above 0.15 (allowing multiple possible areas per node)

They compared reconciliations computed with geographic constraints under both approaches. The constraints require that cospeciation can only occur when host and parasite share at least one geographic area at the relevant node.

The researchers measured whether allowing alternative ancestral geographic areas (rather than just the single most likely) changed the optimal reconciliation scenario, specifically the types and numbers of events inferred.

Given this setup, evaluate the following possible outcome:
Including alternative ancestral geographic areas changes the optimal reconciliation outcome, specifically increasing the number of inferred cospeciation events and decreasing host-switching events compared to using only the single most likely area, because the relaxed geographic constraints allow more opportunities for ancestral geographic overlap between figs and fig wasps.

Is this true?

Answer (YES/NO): YES